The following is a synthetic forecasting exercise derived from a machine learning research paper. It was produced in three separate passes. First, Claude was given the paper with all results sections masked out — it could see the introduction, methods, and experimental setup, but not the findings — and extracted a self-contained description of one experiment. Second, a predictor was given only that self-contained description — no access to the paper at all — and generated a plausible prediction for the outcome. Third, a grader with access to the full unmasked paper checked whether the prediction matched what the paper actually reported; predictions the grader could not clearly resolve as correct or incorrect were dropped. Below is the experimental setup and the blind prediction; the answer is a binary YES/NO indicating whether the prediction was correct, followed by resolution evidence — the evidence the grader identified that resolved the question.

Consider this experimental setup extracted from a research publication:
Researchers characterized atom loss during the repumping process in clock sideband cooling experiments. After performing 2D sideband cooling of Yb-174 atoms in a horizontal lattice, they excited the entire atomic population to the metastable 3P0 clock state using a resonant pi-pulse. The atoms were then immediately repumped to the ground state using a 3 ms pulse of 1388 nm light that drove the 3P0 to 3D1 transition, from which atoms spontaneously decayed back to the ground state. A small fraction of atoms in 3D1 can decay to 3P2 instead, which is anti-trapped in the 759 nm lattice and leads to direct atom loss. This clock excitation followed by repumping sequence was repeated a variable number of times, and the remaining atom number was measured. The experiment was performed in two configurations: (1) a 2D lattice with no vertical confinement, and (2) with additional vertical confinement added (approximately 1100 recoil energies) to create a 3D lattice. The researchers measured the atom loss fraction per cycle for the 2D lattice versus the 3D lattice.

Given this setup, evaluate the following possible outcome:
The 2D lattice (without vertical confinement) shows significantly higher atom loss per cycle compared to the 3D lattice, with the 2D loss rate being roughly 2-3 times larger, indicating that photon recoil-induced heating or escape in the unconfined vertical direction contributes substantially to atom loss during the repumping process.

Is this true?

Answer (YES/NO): NO